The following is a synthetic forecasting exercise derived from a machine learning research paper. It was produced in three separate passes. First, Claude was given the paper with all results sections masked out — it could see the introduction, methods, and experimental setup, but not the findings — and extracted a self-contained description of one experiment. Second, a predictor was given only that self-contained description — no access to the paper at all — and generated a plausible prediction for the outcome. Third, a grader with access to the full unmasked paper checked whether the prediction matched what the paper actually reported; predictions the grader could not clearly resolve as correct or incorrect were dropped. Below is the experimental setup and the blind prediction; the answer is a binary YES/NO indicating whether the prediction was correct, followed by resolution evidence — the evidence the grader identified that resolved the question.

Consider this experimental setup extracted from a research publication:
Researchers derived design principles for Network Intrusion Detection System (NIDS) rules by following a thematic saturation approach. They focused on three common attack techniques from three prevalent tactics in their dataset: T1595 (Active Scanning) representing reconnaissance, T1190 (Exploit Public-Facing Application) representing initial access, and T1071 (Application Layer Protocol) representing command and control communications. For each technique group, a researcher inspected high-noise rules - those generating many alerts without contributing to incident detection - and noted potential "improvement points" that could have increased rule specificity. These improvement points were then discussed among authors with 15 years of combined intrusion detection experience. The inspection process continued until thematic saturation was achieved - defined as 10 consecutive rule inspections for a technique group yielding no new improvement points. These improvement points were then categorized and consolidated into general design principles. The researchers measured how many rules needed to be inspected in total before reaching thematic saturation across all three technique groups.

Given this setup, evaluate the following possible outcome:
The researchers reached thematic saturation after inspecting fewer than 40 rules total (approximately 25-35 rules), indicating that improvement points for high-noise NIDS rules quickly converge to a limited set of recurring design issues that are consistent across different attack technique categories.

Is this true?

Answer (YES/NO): NO